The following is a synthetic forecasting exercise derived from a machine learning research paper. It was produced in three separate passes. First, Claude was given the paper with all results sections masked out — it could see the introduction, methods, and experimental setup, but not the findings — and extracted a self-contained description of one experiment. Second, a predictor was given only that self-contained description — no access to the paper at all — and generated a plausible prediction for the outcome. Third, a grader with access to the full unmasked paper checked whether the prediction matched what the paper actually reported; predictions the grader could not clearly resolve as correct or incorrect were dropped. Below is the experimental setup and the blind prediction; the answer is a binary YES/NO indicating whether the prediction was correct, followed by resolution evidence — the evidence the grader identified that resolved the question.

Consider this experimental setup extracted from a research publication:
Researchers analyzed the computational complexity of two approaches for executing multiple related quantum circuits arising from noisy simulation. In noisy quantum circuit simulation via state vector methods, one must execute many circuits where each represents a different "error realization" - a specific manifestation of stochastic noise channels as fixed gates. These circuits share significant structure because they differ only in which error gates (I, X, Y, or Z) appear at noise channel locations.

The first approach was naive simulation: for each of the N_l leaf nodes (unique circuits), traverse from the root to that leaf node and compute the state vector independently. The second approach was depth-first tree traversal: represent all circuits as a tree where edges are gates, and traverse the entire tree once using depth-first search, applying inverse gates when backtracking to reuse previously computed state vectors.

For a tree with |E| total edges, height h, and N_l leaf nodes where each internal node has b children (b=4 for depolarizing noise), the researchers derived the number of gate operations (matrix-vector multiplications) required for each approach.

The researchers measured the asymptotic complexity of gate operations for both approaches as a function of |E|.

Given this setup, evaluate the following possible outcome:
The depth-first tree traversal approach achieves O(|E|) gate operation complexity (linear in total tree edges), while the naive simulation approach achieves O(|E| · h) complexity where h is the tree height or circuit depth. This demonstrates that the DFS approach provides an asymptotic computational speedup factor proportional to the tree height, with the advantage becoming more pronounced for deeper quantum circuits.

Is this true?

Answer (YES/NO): YES